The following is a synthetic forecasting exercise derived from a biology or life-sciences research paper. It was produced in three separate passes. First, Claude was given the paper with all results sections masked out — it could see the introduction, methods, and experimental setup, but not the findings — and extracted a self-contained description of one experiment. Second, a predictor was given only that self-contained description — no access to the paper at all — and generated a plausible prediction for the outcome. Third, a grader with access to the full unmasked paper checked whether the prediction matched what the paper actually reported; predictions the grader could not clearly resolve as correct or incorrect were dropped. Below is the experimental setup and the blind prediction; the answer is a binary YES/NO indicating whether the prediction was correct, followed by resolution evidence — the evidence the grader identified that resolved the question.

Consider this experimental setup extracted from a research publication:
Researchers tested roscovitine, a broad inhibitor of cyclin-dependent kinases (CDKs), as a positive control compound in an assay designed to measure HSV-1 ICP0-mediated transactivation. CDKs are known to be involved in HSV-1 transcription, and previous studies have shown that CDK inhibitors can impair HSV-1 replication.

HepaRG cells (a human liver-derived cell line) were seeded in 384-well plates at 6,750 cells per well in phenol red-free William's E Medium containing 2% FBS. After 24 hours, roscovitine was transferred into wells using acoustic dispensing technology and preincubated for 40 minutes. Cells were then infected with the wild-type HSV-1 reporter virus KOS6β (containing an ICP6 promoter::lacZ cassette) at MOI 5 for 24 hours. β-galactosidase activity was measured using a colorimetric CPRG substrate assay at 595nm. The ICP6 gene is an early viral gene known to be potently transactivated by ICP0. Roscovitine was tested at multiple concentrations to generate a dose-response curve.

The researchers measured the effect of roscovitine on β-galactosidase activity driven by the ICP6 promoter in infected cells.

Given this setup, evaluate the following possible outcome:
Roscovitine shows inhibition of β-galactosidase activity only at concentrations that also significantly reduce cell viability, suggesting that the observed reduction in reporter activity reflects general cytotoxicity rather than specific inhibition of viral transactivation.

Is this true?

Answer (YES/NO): NO